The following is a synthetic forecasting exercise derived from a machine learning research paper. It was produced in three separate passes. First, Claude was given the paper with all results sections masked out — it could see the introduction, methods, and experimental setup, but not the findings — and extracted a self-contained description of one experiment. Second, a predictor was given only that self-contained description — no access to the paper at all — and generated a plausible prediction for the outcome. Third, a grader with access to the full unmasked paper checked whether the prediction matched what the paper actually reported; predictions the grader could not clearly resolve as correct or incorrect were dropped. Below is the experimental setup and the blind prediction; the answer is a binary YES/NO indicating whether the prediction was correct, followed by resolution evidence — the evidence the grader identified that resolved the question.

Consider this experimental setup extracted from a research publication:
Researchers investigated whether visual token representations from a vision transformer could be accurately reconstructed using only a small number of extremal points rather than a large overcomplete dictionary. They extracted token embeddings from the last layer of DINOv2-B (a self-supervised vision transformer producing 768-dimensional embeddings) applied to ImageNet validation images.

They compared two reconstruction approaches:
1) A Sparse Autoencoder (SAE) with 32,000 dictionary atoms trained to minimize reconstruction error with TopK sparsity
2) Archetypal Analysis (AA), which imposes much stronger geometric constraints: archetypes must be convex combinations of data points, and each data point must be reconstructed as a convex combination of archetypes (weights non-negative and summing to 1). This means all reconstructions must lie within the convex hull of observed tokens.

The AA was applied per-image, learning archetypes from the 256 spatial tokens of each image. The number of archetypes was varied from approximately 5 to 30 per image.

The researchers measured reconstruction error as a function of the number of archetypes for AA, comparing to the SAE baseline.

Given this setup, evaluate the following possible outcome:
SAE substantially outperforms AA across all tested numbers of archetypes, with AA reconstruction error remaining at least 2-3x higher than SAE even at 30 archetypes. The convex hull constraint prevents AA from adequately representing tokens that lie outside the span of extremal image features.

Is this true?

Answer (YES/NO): NO